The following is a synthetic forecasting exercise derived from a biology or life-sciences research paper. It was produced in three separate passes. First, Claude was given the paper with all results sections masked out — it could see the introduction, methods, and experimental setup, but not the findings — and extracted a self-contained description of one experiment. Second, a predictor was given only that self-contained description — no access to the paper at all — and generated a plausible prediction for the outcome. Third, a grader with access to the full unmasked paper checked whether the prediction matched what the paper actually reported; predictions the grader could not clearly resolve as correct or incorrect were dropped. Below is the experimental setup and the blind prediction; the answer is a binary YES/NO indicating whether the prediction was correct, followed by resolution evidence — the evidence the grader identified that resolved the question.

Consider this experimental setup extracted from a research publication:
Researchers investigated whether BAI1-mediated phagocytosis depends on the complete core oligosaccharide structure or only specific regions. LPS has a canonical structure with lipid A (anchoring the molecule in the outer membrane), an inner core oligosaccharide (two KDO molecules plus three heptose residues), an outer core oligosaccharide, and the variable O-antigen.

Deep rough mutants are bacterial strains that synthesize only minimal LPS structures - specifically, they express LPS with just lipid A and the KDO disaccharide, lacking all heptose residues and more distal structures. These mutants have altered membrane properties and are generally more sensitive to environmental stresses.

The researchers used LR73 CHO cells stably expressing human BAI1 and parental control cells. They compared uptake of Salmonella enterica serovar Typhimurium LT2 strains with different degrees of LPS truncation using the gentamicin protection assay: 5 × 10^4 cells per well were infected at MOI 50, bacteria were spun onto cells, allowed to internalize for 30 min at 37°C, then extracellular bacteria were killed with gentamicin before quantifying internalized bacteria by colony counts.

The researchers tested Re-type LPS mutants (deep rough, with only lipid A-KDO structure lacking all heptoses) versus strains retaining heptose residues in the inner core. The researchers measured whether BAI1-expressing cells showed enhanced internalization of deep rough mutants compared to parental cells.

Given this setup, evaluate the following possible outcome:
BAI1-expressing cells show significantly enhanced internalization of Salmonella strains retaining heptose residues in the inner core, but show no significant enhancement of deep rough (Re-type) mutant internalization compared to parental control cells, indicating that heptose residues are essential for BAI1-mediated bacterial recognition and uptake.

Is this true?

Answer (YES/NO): YES